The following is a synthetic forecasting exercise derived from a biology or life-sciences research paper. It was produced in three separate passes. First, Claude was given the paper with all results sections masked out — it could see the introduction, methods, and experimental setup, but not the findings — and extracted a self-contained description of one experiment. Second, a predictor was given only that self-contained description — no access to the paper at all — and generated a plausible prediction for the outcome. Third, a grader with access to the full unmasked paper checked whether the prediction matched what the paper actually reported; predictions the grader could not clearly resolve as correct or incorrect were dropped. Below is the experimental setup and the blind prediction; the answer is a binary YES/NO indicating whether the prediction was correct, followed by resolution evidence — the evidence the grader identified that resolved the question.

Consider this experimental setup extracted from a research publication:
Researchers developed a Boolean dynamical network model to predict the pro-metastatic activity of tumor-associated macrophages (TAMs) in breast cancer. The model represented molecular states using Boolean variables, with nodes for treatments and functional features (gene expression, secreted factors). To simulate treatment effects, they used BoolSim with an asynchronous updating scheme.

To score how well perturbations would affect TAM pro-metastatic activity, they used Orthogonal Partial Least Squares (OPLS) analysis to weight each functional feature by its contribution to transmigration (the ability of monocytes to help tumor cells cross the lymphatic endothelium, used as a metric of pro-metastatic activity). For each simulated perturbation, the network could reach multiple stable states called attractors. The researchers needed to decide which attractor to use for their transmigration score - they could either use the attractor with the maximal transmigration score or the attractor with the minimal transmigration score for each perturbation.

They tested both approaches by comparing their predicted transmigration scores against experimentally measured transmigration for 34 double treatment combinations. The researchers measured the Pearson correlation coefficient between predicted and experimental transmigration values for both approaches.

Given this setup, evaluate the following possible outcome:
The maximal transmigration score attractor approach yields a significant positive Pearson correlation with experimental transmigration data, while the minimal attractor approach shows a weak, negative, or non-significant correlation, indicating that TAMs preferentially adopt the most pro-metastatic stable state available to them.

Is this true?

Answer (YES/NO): NO